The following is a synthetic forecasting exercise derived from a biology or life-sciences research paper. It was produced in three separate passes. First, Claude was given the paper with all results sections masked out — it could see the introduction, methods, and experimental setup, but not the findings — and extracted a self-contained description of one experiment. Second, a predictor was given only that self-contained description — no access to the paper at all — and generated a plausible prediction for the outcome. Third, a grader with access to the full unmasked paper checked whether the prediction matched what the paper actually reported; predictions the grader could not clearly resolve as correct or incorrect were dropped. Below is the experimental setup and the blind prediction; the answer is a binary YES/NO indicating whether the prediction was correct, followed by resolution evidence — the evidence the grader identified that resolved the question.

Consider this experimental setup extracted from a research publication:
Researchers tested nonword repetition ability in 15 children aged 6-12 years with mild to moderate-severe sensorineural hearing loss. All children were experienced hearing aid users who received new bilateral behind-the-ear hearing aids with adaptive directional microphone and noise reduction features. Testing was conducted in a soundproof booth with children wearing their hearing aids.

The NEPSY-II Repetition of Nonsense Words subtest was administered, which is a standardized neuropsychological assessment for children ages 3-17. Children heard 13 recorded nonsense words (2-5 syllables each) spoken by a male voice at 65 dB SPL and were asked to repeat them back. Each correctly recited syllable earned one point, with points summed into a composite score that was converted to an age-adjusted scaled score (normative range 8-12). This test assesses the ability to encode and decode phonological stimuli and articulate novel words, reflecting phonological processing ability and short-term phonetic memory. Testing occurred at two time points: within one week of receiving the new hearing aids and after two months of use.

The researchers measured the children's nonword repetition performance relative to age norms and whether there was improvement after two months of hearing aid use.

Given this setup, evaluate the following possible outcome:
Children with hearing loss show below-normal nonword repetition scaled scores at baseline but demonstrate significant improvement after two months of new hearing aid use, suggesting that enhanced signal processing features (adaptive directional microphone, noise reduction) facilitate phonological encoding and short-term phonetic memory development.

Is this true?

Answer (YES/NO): NO